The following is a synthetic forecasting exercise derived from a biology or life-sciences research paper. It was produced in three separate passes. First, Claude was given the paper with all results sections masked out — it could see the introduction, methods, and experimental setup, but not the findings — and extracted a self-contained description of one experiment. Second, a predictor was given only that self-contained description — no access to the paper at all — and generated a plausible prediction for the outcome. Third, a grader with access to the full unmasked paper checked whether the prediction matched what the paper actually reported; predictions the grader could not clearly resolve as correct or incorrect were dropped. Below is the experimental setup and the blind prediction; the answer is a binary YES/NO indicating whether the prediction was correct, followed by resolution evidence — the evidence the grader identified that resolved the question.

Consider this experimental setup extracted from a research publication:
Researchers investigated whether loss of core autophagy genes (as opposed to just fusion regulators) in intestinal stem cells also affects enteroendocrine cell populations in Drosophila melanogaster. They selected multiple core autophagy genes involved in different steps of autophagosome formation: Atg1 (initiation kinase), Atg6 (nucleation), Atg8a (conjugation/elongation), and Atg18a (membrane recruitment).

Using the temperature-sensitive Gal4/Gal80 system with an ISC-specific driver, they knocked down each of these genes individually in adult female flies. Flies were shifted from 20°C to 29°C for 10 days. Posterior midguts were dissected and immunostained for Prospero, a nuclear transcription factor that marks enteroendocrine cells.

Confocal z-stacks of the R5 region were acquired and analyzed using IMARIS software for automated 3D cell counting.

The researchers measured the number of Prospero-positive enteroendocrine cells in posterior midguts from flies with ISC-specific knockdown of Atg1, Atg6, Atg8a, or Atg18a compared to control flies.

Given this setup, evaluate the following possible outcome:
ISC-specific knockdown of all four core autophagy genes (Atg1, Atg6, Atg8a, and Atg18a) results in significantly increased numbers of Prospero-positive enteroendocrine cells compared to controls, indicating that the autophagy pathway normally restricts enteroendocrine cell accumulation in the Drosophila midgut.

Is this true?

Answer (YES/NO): YES